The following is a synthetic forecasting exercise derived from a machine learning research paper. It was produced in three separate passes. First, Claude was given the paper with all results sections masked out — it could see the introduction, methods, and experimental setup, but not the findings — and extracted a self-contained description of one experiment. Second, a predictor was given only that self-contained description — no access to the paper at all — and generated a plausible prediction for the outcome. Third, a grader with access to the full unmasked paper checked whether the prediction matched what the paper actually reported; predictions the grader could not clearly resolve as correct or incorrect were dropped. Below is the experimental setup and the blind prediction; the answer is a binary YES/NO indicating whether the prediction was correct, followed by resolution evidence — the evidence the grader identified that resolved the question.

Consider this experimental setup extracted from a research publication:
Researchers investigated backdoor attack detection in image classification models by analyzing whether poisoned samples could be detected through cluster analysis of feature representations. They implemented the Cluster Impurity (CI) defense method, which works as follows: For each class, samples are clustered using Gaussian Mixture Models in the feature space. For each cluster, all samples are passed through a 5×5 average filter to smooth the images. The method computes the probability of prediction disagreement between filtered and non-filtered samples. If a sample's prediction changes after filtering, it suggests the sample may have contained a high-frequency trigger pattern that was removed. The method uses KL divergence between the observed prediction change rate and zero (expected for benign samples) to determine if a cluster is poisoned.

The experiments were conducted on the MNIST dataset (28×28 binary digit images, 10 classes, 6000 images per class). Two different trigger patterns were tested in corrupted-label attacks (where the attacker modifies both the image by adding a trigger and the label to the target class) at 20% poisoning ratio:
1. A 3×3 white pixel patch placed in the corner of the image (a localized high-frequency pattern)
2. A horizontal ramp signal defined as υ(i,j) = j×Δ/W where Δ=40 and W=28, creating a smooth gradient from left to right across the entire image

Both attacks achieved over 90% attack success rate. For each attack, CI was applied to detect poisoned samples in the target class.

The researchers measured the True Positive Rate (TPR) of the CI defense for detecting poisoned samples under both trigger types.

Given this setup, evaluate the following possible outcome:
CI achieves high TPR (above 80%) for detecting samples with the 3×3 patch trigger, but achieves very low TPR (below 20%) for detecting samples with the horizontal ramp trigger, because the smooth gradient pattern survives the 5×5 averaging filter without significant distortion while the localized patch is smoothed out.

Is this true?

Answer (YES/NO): NO